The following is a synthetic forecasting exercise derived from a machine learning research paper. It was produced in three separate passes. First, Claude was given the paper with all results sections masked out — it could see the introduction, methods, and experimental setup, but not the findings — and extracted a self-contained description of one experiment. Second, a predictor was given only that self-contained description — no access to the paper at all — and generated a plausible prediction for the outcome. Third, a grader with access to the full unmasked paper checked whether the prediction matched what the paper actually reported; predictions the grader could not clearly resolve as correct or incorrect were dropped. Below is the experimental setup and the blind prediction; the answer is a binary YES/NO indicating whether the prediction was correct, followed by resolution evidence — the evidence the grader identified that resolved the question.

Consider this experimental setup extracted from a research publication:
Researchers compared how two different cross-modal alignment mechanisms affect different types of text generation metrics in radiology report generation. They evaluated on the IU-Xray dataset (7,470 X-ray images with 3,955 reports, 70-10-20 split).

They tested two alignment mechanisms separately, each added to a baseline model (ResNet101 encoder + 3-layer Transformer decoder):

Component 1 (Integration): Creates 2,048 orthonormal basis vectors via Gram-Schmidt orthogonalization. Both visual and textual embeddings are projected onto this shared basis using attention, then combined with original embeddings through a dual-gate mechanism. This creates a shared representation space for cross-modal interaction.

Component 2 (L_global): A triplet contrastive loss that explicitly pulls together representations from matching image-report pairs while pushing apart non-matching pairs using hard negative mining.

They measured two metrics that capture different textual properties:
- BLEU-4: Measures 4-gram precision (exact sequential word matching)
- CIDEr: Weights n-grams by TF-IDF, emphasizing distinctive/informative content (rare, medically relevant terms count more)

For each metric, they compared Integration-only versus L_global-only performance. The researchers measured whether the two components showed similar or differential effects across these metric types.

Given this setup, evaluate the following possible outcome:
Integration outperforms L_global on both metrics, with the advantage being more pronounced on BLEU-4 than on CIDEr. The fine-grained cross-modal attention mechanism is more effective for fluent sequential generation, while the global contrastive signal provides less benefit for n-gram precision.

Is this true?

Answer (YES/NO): NO